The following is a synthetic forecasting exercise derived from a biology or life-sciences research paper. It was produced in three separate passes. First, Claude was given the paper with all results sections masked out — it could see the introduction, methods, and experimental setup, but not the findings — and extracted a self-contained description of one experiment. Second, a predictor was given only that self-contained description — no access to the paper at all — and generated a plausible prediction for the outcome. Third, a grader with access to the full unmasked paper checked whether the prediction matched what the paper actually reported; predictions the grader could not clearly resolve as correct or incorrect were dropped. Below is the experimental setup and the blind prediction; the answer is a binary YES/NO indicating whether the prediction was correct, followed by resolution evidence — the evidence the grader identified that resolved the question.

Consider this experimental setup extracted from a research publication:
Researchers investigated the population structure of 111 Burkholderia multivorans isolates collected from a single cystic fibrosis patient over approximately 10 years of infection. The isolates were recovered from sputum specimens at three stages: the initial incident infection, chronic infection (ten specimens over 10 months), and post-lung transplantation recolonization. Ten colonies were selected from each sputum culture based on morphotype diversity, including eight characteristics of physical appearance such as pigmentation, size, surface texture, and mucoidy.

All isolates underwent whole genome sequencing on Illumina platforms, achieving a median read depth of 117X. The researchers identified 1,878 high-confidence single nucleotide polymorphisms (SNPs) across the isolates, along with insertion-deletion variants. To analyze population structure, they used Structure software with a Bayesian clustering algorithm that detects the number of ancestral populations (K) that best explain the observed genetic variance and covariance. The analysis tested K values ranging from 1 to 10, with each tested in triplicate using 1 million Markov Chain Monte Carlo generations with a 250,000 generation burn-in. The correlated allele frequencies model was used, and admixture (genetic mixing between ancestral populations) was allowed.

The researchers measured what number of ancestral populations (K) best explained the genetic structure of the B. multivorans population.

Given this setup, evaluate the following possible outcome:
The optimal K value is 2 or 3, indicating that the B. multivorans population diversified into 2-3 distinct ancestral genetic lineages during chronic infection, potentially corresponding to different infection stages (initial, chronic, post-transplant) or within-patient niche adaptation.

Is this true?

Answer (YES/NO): YES